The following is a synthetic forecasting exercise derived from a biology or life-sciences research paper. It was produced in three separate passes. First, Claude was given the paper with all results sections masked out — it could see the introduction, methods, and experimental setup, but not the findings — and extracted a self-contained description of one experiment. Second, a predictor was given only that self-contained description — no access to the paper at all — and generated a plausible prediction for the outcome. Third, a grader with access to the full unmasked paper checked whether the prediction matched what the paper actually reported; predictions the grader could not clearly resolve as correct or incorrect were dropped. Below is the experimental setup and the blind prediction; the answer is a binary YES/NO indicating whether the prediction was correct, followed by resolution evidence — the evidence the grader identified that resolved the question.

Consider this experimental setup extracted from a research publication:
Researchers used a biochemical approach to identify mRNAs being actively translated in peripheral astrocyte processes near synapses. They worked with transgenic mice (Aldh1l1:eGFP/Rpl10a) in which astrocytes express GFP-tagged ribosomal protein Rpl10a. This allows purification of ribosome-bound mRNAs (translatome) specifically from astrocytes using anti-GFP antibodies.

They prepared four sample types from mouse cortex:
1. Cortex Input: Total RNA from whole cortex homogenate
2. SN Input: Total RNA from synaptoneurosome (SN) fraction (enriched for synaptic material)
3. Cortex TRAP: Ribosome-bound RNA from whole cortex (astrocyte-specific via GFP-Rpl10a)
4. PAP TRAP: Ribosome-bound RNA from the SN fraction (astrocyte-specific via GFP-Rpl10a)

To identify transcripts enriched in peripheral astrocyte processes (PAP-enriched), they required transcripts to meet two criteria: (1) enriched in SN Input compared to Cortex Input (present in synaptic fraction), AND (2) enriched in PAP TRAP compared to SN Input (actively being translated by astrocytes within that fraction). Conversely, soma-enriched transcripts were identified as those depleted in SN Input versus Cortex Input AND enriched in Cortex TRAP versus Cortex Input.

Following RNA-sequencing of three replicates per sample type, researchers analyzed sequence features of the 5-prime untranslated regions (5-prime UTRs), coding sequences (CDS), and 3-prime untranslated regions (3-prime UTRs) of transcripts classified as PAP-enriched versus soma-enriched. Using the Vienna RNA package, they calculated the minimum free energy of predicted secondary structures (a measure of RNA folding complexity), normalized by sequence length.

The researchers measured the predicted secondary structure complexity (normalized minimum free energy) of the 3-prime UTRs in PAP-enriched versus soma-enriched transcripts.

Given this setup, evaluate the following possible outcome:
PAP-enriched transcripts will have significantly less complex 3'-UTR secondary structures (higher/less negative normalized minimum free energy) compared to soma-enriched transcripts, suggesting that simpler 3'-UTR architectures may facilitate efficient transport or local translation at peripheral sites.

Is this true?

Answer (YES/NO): NO